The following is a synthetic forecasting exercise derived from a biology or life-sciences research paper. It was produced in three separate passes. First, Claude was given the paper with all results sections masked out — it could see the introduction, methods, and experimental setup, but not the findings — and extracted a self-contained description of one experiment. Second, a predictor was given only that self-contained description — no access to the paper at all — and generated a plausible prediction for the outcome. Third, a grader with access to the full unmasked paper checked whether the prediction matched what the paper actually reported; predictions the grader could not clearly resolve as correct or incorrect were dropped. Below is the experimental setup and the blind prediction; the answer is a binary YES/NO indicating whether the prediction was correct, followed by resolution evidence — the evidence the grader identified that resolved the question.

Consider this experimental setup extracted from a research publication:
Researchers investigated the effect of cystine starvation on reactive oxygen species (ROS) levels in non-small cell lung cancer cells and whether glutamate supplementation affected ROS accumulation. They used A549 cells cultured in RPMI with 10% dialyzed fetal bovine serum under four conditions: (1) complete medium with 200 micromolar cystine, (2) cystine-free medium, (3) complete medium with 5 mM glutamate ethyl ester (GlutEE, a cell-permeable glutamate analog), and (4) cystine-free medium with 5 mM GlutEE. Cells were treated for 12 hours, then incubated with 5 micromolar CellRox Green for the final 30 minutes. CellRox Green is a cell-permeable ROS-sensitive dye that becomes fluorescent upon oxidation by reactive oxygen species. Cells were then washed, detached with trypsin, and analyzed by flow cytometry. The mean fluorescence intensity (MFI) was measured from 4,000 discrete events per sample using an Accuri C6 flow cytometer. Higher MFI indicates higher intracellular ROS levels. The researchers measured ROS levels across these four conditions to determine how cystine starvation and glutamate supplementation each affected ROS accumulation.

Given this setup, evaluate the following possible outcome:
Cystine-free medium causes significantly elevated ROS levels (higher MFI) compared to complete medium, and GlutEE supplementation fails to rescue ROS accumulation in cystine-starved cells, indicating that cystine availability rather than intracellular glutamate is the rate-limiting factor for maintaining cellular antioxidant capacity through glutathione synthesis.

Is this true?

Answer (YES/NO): NO